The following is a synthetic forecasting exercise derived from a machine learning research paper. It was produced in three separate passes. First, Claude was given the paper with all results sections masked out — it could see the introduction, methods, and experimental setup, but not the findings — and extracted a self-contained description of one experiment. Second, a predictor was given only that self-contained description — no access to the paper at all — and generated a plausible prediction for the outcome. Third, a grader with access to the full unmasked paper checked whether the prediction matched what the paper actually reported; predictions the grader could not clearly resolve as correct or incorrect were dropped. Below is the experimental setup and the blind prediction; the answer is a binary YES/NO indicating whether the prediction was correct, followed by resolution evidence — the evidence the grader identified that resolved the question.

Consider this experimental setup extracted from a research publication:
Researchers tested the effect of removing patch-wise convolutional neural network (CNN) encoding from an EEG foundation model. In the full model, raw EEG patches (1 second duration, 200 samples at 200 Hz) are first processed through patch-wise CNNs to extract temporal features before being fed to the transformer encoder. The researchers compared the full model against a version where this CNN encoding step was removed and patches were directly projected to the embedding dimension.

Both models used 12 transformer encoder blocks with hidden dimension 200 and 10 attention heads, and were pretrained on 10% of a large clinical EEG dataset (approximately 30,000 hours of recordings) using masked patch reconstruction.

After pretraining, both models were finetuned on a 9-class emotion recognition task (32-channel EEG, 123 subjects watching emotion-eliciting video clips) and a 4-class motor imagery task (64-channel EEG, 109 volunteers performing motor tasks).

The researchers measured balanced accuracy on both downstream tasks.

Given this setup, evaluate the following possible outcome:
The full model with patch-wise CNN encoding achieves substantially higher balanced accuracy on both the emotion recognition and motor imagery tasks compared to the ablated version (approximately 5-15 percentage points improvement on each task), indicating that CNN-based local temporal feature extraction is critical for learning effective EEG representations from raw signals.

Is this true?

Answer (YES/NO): NO